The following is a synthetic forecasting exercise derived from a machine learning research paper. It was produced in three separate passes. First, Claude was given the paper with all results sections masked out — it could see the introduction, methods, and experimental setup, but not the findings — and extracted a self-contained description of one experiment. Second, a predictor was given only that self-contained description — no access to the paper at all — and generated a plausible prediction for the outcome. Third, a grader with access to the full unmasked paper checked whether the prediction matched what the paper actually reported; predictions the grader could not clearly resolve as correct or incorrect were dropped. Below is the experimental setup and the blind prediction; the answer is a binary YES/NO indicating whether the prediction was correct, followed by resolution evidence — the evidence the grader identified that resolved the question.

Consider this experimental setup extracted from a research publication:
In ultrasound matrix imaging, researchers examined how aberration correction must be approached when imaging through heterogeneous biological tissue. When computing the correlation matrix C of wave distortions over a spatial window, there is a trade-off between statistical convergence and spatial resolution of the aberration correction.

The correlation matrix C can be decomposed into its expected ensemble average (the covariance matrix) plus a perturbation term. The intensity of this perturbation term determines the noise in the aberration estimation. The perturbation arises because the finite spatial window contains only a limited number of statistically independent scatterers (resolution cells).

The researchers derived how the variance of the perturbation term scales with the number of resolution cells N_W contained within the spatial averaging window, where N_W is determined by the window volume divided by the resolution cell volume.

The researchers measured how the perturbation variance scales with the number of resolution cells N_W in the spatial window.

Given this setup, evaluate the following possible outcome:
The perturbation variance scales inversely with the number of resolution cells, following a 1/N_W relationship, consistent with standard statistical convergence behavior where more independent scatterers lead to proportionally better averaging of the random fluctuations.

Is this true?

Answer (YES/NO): YES